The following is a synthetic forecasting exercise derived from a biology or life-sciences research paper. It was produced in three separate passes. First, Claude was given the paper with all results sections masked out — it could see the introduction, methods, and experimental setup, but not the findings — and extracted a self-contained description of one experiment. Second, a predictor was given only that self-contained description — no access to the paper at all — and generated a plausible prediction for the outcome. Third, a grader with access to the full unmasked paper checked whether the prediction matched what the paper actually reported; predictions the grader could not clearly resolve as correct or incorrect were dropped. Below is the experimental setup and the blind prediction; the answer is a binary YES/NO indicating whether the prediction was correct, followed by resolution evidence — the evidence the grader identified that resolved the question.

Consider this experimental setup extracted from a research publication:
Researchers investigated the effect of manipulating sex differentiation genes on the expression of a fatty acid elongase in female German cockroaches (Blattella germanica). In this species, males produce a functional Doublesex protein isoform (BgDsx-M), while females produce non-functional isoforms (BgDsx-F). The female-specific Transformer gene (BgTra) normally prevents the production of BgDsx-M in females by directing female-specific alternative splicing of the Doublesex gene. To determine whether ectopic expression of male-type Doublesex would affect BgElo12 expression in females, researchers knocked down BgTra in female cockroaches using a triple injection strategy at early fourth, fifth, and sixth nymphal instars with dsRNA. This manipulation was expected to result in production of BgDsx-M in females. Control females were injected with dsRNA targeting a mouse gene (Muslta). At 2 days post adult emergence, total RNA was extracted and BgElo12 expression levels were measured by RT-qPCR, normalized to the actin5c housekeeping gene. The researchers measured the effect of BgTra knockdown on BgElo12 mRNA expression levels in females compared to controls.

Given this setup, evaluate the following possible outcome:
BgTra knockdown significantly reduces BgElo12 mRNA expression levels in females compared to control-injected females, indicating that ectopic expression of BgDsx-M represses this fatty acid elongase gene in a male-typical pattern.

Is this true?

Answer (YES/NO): YES